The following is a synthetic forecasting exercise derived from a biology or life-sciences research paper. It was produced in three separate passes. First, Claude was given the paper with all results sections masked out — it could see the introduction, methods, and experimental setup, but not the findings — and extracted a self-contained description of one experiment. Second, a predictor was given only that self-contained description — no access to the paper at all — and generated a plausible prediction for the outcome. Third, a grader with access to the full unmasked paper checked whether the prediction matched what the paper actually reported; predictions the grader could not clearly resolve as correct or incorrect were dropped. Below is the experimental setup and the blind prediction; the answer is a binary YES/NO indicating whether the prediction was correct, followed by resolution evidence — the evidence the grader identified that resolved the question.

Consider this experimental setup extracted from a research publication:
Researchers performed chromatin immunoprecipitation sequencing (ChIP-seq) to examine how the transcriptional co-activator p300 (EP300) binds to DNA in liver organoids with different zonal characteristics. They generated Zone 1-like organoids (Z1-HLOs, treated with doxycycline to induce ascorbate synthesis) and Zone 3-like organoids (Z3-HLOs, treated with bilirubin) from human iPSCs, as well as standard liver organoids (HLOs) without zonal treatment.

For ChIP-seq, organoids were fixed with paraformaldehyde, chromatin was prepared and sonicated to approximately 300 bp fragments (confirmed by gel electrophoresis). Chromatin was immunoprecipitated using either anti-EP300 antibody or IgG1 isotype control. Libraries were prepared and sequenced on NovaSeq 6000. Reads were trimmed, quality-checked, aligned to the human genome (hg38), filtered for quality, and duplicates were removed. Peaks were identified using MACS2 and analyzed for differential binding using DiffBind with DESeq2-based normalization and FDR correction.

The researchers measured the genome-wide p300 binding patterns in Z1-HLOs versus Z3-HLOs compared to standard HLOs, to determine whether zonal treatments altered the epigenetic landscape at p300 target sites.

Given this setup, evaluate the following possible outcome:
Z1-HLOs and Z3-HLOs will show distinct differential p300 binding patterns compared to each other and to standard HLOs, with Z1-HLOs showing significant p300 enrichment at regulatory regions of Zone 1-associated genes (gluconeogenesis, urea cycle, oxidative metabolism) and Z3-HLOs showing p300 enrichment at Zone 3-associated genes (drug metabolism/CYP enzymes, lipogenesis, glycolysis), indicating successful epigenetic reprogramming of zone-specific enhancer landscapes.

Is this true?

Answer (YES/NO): YES